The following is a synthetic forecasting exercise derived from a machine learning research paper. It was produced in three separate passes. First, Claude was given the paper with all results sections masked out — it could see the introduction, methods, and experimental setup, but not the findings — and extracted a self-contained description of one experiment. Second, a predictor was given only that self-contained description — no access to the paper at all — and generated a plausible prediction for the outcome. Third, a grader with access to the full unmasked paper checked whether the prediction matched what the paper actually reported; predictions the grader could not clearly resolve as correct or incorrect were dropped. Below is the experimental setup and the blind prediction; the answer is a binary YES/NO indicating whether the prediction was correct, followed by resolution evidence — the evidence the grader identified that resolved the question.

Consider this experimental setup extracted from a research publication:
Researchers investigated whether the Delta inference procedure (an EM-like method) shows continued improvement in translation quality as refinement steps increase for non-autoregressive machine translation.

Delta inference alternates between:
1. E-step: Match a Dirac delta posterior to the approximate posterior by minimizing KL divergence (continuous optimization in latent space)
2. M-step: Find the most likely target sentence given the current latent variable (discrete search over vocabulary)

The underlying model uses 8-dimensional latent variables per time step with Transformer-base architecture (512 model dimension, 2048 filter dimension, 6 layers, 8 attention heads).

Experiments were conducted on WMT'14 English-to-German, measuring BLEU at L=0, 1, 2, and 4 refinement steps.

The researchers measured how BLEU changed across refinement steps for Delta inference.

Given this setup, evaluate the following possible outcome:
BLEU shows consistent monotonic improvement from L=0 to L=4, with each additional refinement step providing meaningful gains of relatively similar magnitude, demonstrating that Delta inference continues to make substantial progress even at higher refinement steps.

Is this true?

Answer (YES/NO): NO